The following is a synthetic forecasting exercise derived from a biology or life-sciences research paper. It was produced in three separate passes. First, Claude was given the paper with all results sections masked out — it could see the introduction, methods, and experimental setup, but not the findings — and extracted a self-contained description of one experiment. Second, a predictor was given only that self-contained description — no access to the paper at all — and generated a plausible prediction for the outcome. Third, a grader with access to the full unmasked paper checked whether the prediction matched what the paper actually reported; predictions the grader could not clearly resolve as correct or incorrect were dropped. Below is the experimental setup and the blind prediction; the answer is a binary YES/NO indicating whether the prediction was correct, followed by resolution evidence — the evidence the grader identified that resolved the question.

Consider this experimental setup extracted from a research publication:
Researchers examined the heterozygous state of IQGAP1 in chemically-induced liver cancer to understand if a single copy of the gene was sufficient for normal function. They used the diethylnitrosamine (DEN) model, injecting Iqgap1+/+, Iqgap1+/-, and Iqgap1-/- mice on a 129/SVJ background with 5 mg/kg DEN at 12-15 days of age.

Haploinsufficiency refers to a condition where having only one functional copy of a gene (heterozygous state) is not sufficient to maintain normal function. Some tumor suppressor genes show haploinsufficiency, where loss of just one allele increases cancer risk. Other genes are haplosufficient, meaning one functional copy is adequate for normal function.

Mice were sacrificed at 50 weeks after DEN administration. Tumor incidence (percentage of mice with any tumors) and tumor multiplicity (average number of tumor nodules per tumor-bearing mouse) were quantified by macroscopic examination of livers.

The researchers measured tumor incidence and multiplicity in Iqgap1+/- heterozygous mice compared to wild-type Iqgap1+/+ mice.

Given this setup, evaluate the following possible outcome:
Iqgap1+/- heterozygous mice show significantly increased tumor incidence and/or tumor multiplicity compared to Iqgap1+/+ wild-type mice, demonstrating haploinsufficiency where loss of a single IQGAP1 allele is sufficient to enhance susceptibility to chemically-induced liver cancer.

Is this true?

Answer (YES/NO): NO